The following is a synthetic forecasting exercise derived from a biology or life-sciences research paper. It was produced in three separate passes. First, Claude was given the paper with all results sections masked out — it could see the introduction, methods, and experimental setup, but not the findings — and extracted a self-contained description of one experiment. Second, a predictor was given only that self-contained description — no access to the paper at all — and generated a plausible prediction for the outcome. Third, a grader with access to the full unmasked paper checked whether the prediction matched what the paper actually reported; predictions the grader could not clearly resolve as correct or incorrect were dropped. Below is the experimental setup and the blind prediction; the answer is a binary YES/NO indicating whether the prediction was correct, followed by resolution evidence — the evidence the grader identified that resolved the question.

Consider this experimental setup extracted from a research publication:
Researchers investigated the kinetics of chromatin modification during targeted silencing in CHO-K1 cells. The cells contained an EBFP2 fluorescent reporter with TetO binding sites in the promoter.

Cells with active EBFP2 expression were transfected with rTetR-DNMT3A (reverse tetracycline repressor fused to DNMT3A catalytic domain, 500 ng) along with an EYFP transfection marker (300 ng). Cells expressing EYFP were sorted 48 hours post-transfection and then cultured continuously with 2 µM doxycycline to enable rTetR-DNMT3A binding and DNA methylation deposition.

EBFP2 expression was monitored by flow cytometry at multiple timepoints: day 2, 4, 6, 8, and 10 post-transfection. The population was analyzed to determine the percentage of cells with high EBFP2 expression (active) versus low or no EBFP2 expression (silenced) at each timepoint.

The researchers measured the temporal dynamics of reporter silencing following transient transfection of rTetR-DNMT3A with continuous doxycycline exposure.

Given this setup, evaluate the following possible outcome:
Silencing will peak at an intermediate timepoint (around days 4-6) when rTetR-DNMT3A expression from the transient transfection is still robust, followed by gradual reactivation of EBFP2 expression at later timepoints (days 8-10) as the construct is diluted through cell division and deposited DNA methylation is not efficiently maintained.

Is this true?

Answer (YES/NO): NO